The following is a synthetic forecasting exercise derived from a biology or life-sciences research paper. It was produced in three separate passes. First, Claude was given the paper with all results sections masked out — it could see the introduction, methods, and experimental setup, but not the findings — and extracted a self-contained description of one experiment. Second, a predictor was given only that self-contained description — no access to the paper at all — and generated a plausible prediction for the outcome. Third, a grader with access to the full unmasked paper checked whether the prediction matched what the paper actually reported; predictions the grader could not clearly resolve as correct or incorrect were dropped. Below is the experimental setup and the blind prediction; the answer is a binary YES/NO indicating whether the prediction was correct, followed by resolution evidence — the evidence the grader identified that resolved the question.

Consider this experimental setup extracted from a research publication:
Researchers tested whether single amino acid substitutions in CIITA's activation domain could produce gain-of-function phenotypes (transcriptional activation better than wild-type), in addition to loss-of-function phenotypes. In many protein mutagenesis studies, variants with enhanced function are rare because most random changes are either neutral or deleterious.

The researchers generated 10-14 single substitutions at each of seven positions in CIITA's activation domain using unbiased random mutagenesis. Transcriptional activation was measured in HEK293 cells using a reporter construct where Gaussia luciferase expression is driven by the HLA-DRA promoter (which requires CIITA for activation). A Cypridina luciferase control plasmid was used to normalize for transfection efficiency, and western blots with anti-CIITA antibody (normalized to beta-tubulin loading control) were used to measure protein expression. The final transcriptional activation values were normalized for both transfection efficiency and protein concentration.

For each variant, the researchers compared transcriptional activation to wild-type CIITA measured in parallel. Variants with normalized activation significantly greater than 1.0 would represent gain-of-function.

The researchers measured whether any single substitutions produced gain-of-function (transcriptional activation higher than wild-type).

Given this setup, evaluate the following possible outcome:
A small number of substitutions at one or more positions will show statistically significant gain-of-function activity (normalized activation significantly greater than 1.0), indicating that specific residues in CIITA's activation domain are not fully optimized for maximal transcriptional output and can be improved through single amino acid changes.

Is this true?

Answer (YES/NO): YES